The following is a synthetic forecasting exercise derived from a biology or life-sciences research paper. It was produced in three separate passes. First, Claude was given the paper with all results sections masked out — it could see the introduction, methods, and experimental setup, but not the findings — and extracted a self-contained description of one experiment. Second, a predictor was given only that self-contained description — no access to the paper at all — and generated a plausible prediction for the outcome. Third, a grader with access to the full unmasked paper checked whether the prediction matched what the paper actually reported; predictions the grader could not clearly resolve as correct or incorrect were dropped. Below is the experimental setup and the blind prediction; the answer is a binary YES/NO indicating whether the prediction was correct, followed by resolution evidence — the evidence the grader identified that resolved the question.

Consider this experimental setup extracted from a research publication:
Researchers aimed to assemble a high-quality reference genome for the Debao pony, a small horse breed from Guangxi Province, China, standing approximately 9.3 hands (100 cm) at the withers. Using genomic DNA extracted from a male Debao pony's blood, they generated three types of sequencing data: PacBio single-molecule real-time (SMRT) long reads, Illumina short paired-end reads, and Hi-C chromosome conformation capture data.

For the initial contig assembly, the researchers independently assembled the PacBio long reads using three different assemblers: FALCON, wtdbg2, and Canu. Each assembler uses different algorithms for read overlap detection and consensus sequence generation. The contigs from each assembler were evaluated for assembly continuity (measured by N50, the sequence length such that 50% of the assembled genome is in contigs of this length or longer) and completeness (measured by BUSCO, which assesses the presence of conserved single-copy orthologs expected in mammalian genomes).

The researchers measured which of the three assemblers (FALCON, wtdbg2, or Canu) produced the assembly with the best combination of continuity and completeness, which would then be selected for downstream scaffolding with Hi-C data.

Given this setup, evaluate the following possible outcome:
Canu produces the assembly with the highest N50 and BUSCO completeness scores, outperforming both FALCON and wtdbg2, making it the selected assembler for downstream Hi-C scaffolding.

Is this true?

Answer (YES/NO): YES